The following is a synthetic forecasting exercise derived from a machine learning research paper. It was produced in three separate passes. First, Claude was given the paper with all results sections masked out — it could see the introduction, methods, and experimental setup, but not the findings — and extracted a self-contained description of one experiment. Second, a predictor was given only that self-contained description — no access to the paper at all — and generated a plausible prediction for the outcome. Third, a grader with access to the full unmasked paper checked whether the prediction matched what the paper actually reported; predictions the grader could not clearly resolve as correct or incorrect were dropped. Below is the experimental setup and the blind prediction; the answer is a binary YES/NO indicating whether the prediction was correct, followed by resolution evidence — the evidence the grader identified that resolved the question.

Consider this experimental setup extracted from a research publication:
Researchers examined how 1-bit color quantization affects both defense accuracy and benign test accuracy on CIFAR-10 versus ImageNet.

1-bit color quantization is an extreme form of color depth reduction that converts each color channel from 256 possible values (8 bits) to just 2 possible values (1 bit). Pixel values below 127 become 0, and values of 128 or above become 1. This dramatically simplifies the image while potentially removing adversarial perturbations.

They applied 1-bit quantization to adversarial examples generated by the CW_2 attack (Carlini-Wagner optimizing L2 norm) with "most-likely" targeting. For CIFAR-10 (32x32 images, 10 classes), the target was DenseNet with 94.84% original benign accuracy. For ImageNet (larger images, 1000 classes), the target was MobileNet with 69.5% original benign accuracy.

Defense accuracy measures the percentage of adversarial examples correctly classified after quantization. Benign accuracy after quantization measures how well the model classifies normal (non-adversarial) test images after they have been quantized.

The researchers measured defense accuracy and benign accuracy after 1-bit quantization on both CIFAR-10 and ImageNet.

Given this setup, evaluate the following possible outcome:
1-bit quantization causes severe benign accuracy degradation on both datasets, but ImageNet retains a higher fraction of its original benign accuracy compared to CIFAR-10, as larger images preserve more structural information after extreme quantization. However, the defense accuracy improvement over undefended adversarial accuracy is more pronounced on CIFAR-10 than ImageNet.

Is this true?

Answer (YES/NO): NO